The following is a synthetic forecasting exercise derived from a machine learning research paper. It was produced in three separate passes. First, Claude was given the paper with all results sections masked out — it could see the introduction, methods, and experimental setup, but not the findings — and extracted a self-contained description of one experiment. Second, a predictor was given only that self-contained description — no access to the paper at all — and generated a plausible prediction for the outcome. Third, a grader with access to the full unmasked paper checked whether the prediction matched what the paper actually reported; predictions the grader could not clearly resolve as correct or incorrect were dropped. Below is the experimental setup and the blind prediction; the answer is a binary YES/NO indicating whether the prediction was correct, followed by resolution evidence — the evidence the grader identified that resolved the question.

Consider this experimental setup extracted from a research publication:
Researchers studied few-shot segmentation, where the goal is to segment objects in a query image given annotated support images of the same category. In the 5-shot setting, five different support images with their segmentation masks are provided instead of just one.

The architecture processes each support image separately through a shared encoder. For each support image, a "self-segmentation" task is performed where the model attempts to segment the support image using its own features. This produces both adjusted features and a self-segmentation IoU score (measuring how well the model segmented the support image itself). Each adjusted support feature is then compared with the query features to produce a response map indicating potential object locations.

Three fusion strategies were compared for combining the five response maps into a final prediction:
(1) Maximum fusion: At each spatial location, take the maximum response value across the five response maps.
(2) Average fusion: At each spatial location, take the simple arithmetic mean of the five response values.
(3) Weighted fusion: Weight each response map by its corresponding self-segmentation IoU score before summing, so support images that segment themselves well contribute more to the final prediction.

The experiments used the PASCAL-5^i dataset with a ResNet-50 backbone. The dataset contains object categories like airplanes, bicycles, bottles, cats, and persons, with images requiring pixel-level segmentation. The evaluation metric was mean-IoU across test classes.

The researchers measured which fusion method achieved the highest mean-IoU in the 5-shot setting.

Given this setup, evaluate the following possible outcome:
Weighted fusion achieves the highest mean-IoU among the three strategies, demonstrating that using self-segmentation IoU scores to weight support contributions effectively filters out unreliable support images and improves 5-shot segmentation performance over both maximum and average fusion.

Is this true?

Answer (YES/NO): YES